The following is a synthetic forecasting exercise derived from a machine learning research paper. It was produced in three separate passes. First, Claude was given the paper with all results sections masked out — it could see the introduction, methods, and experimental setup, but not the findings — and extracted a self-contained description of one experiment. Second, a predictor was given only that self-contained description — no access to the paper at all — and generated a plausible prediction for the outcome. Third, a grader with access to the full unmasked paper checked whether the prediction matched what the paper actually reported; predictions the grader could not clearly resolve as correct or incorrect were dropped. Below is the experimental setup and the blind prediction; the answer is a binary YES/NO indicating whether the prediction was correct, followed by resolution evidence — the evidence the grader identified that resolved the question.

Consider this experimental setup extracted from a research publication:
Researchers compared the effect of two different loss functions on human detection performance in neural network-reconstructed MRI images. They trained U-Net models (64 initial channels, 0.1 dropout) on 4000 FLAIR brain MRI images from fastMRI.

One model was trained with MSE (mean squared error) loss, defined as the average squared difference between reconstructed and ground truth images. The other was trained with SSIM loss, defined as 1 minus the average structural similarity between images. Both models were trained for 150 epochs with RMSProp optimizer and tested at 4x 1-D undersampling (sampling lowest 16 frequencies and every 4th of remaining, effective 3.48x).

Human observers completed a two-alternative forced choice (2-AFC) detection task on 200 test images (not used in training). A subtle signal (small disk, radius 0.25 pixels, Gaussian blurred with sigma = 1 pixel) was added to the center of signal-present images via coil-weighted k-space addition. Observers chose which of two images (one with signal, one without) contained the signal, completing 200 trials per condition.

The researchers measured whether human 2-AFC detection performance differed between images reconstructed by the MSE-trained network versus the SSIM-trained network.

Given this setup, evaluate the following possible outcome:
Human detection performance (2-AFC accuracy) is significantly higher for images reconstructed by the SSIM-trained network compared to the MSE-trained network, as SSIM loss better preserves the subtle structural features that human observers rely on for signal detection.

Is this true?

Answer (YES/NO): NO